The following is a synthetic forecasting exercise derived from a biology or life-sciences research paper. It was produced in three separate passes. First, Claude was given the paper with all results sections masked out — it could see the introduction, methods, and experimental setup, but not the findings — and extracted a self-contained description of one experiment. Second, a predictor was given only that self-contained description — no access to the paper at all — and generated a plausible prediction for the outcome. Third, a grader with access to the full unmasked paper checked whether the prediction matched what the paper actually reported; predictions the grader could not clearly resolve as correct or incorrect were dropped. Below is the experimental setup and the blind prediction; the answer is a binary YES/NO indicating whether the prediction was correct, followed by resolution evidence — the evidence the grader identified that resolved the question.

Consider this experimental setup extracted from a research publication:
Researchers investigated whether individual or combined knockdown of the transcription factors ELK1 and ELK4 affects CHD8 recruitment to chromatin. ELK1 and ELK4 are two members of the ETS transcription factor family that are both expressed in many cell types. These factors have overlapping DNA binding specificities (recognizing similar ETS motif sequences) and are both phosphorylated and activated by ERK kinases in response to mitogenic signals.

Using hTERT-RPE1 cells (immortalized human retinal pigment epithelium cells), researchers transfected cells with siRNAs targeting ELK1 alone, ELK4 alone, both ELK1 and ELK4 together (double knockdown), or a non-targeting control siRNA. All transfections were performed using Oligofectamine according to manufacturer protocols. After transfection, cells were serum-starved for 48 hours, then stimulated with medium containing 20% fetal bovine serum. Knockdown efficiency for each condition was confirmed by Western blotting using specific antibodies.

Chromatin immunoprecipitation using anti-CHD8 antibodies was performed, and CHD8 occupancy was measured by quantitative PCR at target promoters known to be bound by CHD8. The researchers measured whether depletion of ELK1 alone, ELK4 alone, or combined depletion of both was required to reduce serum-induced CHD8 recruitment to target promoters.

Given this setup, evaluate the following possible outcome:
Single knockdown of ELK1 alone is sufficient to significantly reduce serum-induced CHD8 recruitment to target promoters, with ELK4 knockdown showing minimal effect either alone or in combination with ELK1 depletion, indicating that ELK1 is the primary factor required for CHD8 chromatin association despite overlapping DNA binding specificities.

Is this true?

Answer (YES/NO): NO